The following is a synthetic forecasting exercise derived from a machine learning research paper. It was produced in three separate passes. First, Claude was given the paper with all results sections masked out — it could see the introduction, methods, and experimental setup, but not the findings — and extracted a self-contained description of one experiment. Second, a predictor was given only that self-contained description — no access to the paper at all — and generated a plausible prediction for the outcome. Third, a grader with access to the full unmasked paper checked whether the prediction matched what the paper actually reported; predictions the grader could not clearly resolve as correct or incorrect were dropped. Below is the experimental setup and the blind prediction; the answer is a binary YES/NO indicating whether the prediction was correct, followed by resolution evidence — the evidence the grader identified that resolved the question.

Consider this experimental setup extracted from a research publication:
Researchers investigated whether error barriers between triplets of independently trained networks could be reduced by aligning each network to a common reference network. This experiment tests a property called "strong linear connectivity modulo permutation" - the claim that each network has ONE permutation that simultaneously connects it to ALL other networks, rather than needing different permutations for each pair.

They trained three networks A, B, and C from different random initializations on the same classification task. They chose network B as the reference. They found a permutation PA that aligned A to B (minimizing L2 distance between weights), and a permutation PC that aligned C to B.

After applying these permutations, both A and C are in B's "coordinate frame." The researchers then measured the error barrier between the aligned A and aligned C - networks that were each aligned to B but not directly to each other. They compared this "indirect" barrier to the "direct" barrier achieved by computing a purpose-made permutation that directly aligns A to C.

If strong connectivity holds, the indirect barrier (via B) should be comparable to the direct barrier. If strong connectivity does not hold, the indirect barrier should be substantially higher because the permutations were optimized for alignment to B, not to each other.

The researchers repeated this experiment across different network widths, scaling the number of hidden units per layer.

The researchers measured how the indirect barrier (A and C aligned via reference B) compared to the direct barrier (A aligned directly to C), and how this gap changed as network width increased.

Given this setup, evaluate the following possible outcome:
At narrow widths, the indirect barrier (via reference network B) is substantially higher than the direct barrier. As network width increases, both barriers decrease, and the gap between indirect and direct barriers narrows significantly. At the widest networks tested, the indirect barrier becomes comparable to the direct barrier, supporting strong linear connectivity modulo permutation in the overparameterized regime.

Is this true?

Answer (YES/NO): NO